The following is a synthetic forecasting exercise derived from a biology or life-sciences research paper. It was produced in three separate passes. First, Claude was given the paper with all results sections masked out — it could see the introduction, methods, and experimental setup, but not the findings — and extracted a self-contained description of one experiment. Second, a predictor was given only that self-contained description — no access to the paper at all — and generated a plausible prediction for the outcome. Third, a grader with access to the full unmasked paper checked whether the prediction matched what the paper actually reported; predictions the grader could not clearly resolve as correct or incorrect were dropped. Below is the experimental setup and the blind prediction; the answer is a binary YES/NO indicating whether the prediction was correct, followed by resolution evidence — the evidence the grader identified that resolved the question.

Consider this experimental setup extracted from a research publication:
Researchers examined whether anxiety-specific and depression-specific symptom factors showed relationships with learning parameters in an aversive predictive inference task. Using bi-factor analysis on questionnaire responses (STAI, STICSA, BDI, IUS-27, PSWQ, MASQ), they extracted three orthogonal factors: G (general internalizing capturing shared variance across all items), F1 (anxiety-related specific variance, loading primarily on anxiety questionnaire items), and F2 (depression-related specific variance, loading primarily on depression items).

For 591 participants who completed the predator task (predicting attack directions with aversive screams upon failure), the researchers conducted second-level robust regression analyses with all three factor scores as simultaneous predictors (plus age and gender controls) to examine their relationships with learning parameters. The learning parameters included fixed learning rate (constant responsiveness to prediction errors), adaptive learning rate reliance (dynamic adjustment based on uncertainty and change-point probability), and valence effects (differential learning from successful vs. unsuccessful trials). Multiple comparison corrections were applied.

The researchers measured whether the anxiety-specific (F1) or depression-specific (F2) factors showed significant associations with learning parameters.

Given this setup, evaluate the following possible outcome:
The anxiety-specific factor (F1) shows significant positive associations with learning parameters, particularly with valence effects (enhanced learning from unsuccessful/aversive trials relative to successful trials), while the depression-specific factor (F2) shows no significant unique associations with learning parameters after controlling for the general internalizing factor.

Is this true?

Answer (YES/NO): NO